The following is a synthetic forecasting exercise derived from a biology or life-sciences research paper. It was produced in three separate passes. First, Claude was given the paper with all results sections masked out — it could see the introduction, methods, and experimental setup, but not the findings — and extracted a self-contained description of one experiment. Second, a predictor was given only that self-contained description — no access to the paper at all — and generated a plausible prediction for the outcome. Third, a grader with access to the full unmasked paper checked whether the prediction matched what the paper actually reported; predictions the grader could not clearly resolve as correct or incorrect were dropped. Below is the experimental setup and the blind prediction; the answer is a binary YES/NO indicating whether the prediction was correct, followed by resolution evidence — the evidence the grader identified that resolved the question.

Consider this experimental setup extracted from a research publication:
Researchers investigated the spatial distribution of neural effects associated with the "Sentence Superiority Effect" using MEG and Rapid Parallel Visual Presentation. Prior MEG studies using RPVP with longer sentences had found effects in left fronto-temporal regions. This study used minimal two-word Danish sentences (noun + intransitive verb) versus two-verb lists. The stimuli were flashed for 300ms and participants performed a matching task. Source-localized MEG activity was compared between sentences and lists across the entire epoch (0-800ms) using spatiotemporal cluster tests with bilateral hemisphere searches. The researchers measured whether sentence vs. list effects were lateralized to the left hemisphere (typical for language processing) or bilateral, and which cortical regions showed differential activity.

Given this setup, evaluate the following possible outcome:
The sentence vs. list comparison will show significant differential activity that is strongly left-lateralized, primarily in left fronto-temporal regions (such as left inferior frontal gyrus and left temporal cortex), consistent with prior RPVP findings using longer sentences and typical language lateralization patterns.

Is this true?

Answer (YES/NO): YES